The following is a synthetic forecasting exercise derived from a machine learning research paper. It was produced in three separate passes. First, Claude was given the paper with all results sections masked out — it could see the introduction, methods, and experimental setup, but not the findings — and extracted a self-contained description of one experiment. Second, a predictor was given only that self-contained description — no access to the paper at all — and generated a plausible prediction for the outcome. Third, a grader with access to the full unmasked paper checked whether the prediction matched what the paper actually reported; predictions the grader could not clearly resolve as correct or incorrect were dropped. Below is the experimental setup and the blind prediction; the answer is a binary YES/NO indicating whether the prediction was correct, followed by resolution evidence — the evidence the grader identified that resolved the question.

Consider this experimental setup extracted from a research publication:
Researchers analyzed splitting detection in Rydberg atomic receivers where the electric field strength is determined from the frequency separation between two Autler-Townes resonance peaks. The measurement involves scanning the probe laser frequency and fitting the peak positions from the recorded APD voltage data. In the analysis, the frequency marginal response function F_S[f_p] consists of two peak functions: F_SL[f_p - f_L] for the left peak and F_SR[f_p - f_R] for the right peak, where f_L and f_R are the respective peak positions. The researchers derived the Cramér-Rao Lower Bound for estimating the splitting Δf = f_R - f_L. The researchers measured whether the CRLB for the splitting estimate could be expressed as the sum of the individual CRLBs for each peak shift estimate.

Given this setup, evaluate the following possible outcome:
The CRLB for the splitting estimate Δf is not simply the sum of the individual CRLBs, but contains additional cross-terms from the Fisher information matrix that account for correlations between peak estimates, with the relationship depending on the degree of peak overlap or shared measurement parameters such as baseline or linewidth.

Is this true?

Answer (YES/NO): NO